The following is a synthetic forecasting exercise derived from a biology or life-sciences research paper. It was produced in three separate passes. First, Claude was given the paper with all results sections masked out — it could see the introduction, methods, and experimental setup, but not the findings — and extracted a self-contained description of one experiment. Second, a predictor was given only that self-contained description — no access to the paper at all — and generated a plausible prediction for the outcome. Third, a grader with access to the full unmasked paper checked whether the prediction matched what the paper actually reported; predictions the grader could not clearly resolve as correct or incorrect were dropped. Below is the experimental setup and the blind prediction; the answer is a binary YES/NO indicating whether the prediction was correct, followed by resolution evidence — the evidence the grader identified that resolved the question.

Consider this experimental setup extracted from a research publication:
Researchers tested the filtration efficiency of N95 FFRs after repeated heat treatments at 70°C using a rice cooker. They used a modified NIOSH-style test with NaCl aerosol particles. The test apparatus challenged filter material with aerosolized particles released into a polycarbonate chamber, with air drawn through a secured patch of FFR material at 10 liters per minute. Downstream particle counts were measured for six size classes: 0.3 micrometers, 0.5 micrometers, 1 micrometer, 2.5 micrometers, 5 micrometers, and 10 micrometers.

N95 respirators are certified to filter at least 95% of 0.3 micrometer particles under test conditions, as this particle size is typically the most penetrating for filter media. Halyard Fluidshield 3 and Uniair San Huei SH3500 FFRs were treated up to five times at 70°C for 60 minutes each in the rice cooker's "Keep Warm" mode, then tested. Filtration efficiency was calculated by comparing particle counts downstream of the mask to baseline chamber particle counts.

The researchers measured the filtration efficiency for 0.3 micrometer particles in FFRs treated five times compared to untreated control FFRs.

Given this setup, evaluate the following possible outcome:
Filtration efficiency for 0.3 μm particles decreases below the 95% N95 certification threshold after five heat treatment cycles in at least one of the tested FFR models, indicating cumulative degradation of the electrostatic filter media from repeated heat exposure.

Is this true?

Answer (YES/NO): NO